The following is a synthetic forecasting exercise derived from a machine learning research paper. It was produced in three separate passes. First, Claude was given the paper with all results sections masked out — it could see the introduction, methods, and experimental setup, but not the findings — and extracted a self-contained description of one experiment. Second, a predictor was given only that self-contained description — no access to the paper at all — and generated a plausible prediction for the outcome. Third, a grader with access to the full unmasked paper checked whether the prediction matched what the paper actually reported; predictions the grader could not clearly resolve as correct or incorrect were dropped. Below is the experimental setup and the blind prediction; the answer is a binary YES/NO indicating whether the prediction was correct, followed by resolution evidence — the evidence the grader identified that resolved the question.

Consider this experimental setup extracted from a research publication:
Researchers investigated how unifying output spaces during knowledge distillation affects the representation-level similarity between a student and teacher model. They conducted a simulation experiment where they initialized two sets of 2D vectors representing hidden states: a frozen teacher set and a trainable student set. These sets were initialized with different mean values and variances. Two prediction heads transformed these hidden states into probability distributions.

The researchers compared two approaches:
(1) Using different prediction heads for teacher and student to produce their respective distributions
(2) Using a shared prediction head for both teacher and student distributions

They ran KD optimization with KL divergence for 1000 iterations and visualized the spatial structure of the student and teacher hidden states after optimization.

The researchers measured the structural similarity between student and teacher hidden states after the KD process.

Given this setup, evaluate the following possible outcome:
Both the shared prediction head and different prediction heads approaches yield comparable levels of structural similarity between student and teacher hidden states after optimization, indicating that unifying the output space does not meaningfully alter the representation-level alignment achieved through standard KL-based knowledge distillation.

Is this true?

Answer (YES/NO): NO